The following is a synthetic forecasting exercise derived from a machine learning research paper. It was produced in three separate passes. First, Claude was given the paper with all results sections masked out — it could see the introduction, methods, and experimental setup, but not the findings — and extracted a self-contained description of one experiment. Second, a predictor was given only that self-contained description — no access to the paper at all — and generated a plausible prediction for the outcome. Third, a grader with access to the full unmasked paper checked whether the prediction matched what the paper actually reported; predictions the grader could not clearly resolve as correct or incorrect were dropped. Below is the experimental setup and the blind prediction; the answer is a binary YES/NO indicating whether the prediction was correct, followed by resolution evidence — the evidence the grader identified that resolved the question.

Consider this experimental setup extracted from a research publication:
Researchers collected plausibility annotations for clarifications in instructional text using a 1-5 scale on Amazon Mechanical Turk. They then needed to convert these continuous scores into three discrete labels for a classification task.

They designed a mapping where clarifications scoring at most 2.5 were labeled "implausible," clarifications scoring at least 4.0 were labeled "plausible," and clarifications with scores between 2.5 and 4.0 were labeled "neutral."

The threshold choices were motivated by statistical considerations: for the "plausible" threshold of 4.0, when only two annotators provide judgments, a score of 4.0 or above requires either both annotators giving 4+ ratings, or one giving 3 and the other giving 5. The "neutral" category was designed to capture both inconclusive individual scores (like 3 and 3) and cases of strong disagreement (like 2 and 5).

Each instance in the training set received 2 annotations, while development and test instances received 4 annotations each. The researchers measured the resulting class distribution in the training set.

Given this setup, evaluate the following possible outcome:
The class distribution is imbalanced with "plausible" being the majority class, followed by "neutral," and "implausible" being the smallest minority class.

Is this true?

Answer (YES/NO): YES